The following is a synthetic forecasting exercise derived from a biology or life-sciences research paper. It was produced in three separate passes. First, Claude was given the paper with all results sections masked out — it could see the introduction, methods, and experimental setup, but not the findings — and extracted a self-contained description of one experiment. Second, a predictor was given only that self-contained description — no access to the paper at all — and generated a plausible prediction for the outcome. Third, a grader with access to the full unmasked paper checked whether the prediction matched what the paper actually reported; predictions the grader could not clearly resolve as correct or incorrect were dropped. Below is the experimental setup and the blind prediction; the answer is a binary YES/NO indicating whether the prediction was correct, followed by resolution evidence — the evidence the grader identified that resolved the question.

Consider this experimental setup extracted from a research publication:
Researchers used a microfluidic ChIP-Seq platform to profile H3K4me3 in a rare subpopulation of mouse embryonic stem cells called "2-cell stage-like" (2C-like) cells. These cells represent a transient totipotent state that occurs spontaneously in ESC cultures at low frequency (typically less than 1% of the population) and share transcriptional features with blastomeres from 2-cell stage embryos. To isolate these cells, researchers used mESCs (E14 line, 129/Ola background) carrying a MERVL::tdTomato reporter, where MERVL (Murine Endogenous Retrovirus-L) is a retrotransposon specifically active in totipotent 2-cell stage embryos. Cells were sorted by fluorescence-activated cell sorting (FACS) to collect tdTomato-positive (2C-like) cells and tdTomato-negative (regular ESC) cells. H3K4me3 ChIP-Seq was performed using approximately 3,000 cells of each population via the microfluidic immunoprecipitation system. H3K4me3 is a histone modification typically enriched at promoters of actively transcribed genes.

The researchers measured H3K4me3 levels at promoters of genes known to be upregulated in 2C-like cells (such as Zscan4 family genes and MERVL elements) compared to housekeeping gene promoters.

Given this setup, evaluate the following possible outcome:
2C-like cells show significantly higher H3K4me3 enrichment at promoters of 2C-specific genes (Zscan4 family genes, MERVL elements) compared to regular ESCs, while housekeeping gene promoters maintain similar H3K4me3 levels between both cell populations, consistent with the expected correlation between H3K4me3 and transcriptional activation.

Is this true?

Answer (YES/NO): NO